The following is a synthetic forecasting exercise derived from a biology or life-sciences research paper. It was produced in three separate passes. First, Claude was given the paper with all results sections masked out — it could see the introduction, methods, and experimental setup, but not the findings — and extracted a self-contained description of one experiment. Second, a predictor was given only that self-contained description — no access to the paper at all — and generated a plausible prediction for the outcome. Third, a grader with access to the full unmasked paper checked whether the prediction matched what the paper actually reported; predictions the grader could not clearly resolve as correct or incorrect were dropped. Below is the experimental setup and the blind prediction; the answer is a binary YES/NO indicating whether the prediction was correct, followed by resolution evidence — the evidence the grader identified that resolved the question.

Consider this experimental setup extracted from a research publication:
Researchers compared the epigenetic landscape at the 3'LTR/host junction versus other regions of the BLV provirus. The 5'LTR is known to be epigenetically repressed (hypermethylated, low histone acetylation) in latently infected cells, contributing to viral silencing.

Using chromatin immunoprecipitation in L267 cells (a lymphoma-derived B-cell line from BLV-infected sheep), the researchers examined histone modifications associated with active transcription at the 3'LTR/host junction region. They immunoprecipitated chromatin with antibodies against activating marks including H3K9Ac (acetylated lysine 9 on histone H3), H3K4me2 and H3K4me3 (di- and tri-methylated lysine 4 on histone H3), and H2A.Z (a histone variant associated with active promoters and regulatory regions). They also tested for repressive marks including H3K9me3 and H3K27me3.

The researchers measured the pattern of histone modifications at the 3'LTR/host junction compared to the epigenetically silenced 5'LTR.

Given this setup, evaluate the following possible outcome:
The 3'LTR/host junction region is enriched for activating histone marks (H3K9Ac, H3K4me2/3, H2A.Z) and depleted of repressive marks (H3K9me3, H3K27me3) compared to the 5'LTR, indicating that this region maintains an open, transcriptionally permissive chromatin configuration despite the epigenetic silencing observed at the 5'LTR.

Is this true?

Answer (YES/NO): YES